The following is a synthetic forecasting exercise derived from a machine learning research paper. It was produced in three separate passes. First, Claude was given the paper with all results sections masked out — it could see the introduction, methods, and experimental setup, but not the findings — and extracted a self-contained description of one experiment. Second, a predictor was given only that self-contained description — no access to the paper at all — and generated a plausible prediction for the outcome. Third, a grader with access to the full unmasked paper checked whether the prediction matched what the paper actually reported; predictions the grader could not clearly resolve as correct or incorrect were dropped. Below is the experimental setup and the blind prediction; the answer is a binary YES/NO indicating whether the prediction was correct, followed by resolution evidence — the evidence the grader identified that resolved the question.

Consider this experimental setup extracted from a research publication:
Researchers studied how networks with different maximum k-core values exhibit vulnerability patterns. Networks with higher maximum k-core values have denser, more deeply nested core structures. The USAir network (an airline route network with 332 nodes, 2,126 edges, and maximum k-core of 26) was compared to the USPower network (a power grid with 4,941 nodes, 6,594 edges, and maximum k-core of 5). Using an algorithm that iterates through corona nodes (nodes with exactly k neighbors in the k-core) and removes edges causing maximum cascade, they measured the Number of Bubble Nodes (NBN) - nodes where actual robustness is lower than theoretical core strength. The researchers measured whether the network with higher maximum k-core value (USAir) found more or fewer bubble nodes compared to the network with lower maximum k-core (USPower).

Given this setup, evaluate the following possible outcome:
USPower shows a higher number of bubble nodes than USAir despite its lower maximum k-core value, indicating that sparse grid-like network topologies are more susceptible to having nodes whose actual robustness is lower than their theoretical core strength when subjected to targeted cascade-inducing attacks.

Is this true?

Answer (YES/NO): YES